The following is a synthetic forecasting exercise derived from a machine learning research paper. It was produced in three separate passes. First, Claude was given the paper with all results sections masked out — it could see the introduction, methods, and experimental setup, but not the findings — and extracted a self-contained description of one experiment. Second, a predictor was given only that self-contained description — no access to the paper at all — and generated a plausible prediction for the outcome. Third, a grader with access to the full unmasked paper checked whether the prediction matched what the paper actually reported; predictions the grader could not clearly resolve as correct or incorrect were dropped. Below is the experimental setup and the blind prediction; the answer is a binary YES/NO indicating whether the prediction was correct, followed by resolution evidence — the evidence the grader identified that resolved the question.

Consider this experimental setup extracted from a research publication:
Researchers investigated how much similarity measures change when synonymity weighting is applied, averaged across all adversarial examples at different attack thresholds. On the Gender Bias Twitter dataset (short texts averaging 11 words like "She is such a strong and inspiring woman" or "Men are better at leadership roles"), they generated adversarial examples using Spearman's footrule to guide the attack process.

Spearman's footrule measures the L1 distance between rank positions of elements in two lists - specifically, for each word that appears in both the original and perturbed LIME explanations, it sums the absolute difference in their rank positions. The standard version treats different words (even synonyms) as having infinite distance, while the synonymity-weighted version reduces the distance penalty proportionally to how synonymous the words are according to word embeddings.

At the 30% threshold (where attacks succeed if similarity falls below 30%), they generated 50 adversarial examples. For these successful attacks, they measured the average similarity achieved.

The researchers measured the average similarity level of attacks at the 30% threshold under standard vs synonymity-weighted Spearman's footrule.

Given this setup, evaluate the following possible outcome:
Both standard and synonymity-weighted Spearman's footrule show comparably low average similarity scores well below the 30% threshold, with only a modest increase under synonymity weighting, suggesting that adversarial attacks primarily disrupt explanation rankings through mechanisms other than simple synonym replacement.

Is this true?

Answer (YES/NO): NO